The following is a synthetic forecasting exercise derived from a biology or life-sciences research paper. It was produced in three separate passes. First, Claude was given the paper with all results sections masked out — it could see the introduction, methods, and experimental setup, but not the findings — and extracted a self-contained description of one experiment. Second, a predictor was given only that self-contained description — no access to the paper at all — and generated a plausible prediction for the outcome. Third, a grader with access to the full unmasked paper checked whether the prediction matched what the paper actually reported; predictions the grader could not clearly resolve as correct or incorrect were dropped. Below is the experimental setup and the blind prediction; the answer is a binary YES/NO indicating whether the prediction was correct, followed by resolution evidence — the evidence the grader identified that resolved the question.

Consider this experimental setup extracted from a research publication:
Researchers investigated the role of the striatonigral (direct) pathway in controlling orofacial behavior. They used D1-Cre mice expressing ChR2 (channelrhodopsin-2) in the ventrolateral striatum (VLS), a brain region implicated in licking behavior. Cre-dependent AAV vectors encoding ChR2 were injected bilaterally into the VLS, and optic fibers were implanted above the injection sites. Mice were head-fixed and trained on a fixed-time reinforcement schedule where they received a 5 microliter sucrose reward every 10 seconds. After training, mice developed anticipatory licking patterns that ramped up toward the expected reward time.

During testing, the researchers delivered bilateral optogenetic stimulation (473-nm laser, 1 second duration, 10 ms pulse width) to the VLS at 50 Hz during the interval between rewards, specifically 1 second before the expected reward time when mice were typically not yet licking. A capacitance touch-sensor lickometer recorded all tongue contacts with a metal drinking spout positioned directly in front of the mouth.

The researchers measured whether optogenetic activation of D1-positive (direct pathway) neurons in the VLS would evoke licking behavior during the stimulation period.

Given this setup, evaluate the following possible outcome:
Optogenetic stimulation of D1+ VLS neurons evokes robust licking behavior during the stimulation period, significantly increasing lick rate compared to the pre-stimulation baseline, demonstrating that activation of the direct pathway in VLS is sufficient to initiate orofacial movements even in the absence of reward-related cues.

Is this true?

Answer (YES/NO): YES